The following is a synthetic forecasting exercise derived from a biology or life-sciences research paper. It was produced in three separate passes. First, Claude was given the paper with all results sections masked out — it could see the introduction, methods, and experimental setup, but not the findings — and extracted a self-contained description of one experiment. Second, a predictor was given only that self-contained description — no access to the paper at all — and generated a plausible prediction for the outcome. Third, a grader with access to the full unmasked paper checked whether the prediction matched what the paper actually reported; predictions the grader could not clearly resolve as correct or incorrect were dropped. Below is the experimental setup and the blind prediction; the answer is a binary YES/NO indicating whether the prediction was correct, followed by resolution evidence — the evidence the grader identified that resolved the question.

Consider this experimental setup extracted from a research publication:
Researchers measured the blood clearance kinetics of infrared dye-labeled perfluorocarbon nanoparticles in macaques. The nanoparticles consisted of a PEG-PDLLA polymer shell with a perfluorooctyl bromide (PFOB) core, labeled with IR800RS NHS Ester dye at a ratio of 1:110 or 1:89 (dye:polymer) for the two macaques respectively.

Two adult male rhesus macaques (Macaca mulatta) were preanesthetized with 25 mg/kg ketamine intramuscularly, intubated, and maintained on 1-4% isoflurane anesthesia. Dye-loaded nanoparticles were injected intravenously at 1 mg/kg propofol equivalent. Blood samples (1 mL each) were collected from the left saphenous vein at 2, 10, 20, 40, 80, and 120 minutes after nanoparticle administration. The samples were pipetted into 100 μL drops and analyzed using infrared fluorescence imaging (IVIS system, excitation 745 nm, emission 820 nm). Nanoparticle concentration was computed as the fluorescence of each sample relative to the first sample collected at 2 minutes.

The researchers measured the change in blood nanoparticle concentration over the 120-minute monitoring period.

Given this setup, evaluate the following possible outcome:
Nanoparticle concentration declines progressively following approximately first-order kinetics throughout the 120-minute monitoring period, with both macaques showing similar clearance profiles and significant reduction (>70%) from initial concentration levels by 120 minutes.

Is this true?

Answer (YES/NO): NO